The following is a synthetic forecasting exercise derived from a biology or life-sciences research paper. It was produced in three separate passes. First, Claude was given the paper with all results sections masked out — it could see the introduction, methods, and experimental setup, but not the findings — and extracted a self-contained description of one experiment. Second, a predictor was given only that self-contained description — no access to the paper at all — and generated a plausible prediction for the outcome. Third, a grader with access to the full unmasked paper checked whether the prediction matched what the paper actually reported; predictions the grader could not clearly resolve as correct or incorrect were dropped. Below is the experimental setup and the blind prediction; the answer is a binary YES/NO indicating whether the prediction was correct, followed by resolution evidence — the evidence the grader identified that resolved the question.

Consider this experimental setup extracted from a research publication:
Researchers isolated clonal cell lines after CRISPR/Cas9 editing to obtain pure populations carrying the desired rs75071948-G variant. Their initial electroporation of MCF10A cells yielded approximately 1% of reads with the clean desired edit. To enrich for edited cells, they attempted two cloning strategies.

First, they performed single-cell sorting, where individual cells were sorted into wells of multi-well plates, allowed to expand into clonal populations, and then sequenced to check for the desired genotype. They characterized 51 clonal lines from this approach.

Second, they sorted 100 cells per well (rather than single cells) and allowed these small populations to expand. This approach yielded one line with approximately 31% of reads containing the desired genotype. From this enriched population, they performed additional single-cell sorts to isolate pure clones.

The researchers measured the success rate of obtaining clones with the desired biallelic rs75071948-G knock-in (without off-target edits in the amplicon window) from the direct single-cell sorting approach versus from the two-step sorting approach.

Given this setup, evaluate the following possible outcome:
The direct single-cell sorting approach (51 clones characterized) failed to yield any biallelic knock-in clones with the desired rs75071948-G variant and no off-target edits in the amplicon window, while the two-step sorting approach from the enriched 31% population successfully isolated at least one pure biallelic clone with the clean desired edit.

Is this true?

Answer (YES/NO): YES